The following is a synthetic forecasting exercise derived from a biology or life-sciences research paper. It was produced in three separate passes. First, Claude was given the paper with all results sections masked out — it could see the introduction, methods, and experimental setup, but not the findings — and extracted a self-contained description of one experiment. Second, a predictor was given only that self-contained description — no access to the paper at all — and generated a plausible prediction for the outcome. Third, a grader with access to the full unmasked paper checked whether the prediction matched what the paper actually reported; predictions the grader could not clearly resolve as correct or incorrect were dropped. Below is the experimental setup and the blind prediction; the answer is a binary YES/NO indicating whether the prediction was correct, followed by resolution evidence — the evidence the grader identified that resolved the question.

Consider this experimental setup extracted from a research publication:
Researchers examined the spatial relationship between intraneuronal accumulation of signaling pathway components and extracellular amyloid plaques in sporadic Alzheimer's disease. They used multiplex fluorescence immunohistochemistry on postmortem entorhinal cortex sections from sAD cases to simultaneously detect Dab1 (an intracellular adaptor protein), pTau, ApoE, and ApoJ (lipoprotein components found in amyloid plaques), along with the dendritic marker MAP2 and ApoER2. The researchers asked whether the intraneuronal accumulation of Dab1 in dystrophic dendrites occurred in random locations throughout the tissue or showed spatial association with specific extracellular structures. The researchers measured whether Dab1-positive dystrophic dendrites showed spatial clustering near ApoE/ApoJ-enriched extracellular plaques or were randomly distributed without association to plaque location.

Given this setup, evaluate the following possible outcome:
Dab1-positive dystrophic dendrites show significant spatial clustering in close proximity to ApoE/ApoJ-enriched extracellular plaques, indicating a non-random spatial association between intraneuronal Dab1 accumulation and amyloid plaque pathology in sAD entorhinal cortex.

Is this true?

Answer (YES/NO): YES